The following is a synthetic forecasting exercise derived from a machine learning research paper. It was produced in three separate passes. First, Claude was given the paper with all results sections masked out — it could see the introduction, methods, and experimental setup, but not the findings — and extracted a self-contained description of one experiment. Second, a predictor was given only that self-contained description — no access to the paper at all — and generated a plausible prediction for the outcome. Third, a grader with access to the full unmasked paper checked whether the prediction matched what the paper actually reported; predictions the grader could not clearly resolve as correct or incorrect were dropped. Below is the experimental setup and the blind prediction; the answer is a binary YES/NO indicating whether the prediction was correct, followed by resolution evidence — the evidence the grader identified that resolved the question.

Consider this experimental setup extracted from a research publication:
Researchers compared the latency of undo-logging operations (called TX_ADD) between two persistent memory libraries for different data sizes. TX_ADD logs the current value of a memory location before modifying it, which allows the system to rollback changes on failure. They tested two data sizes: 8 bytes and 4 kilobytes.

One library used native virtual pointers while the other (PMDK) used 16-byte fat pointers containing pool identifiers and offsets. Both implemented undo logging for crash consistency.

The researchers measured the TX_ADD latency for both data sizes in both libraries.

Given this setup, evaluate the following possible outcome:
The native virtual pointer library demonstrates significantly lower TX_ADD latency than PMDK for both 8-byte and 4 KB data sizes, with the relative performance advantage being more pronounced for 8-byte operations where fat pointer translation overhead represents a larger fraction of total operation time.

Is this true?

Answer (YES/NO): NO